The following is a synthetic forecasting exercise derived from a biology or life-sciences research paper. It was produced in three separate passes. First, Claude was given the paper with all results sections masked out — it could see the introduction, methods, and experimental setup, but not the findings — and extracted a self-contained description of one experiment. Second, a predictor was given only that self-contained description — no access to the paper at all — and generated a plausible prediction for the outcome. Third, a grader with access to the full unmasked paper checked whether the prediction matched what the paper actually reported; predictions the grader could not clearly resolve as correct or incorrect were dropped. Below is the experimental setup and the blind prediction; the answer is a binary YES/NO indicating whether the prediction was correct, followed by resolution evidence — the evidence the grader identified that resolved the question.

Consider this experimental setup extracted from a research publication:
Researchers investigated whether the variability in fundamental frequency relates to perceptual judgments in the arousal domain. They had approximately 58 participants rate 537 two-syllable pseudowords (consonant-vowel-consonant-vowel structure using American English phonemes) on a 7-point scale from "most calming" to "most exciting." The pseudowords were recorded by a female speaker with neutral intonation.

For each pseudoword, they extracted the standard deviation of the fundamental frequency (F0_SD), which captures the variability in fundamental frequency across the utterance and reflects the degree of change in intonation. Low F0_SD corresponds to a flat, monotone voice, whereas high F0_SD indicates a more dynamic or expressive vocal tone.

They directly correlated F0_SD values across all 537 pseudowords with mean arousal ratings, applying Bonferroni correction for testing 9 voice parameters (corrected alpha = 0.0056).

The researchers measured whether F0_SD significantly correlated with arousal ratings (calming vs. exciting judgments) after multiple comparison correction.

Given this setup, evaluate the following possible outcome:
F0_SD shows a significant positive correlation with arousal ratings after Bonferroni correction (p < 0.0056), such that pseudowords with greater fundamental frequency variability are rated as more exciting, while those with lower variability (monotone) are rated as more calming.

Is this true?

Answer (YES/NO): NO